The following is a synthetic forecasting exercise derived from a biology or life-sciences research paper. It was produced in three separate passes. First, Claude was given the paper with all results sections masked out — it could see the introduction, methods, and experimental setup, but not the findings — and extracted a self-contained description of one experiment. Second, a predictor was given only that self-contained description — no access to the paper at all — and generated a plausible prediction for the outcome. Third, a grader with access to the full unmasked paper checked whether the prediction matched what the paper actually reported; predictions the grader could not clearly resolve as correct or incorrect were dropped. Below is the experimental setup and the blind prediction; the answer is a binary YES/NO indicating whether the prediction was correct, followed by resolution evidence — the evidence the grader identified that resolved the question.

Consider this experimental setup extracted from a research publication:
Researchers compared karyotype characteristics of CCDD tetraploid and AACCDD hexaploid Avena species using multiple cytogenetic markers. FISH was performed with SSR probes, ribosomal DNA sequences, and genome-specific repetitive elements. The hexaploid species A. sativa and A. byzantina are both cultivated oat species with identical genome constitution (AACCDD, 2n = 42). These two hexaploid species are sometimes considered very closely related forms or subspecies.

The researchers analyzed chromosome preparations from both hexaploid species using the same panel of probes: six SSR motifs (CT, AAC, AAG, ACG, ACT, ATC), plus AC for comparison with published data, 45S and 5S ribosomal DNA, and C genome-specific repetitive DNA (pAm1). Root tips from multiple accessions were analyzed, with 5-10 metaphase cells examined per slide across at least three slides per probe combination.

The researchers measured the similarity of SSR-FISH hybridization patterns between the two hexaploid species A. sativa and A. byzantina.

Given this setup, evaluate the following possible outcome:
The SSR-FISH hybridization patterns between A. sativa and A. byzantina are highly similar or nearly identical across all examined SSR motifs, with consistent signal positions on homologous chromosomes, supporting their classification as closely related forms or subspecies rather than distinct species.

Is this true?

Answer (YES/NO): NO